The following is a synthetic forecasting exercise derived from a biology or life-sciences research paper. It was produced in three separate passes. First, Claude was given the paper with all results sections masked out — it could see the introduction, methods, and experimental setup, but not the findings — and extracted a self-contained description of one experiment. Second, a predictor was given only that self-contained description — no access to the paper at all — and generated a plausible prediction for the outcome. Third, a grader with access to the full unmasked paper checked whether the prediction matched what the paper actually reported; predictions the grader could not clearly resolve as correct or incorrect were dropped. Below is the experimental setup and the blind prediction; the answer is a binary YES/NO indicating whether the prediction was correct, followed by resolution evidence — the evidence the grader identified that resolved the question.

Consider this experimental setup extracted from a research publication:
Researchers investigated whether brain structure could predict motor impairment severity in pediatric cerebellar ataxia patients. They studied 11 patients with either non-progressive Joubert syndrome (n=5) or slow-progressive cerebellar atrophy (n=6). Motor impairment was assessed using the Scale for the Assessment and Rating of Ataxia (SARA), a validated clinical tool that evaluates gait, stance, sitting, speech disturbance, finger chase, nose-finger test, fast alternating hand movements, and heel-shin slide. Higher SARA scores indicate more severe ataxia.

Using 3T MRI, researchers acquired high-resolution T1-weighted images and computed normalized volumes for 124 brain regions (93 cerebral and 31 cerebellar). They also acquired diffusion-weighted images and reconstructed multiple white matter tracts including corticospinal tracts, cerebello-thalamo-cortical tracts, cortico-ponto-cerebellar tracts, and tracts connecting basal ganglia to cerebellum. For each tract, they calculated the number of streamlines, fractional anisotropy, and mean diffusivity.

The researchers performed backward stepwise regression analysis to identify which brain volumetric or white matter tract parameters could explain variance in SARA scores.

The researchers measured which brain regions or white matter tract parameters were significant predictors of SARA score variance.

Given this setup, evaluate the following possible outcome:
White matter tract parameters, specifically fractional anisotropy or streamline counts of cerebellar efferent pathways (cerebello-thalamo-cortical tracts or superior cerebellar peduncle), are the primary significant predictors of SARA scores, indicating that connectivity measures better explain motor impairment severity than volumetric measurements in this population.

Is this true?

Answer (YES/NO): NO